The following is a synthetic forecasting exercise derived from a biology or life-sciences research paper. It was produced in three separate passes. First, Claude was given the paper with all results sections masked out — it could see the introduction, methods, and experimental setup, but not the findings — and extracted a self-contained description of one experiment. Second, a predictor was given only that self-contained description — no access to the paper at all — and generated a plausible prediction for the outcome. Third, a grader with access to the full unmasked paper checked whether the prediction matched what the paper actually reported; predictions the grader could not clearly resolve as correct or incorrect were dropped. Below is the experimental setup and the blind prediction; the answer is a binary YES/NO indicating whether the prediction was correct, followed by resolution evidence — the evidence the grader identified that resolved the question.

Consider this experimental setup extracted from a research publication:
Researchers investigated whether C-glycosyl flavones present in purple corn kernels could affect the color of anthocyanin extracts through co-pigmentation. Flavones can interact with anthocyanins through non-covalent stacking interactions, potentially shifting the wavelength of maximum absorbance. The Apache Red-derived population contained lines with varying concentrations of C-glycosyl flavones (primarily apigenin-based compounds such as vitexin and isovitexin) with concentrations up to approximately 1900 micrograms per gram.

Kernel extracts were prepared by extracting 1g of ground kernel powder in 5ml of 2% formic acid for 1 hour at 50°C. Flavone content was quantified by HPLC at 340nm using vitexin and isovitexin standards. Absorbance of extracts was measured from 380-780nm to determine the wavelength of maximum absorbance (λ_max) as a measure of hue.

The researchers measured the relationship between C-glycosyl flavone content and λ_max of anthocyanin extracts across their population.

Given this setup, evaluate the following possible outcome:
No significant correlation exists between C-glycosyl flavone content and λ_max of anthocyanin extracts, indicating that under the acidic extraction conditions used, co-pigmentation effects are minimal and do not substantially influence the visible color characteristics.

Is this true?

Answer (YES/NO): NO